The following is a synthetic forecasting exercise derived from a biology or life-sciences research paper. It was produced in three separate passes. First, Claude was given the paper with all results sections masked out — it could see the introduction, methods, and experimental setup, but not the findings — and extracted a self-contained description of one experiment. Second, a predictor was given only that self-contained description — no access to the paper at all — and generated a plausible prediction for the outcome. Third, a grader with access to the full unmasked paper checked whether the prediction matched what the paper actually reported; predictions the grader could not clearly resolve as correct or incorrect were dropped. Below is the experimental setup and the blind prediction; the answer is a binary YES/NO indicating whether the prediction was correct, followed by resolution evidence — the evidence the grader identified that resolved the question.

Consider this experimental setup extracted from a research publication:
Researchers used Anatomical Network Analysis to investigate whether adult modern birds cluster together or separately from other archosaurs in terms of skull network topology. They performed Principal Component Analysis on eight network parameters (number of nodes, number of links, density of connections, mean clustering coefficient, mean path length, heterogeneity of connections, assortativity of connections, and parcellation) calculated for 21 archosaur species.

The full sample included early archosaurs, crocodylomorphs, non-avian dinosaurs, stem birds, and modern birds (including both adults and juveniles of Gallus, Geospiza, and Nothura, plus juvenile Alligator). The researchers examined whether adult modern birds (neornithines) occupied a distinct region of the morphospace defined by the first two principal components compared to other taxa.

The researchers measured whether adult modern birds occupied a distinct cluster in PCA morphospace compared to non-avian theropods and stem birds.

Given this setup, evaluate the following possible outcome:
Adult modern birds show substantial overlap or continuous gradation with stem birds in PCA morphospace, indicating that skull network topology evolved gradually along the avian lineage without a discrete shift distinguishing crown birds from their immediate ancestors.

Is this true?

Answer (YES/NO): NO